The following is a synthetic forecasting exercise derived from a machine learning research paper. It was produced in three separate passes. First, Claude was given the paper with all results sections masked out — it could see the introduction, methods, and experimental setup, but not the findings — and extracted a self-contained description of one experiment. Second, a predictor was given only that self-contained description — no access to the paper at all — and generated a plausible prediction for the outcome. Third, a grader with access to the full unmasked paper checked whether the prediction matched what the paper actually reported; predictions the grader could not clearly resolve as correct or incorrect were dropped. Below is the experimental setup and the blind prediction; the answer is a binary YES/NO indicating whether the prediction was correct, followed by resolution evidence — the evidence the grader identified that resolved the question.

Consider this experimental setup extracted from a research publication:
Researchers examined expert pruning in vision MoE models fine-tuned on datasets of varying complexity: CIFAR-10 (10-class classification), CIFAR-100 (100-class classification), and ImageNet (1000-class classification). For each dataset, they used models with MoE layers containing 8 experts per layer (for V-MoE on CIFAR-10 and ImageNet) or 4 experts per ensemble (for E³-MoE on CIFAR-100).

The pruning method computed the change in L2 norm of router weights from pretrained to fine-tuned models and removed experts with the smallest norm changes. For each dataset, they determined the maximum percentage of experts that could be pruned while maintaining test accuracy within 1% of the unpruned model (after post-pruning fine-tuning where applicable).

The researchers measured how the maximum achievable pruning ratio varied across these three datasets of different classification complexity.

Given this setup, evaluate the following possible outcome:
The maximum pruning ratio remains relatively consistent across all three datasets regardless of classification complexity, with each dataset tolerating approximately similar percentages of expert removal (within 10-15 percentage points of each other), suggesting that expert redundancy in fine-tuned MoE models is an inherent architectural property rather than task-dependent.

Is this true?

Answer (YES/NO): NO